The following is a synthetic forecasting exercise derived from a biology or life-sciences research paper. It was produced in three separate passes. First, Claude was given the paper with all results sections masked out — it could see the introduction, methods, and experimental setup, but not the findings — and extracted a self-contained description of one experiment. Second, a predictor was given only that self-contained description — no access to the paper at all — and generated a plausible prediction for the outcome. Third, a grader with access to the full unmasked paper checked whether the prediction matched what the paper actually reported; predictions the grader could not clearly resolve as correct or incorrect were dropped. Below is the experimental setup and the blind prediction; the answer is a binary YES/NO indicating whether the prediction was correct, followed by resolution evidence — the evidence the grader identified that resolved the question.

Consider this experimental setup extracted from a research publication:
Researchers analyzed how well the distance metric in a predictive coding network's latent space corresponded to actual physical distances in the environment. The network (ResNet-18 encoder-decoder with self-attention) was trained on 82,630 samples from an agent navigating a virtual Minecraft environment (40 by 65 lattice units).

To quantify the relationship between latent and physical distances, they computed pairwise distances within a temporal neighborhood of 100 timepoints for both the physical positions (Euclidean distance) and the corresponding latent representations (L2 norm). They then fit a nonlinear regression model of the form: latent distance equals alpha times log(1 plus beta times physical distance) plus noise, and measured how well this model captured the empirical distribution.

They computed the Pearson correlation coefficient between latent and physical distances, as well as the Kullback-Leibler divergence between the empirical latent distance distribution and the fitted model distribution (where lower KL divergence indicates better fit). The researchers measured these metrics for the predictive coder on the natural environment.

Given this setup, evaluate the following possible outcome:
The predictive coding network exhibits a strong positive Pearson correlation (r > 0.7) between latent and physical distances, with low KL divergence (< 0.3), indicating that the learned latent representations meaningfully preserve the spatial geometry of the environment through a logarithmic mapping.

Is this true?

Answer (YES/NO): NO